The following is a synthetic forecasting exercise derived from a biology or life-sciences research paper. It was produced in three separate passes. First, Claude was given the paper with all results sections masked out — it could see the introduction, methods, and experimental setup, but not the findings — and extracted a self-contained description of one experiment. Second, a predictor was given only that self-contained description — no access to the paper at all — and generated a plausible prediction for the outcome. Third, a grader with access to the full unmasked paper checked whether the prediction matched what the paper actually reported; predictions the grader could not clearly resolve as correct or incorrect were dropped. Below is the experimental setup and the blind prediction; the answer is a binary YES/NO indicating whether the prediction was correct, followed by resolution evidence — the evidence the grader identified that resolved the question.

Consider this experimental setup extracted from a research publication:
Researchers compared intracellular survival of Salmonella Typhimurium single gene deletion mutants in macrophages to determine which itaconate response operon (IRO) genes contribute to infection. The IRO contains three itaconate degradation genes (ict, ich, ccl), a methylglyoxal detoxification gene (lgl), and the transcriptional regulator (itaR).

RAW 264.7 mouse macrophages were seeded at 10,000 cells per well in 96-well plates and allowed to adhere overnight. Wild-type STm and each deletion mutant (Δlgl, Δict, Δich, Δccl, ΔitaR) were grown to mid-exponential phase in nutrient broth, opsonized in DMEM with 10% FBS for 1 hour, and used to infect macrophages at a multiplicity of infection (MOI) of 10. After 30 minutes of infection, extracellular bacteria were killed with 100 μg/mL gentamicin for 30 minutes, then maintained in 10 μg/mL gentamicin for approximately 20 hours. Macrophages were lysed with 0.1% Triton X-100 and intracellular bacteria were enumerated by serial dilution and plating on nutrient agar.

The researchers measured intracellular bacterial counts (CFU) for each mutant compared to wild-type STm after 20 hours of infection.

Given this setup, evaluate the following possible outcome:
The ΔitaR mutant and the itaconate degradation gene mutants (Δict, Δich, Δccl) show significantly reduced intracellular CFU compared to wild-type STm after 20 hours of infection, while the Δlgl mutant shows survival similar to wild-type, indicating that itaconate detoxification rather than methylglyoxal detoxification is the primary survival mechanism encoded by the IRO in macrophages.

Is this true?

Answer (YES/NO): NO